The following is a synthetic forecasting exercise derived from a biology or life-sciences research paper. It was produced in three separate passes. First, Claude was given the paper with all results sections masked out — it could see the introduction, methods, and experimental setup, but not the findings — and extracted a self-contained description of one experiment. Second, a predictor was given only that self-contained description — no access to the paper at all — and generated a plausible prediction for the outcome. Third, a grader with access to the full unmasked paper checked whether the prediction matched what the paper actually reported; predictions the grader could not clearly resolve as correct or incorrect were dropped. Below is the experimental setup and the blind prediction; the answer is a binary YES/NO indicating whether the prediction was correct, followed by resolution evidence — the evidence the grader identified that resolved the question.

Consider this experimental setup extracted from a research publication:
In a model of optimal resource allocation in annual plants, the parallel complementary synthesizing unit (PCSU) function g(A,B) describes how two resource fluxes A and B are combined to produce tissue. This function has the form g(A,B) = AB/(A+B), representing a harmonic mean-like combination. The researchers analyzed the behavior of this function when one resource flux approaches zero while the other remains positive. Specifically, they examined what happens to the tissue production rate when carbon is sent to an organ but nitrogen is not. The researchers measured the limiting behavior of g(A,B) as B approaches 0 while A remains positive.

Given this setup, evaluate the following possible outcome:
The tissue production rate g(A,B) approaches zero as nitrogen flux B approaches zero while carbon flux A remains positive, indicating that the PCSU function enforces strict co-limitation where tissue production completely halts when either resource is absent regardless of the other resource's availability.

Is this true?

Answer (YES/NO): YES